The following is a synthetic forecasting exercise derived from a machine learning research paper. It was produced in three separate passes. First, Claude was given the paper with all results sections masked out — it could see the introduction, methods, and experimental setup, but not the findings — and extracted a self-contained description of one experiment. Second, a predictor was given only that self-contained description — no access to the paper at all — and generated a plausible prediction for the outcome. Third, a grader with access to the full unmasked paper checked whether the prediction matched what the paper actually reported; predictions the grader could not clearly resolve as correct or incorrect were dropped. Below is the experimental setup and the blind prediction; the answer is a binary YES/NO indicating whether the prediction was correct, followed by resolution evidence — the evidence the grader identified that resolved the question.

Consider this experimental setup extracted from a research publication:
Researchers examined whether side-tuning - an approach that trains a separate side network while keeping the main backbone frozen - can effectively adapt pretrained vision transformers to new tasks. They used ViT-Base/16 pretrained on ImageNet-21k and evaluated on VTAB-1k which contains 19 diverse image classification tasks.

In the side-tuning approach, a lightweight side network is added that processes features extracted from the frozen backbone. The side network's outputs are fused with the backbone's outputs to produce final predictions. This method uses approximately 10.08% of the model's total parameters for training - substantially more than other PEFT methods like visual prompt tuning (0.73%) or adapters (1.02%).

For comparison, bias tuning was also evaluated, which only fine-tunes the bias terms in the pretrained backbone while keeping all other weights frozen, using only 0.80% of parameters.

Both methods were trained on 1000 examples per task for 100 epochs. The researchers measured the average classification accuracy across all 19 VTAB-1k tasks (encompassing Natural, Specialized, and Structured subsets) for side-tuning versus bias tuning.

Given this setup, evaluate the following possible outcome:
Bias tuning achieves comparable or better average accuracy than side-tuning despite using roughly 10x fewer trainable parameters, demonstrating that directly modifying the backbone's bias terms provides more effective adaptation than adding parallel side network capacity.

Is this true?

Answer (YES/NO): YES